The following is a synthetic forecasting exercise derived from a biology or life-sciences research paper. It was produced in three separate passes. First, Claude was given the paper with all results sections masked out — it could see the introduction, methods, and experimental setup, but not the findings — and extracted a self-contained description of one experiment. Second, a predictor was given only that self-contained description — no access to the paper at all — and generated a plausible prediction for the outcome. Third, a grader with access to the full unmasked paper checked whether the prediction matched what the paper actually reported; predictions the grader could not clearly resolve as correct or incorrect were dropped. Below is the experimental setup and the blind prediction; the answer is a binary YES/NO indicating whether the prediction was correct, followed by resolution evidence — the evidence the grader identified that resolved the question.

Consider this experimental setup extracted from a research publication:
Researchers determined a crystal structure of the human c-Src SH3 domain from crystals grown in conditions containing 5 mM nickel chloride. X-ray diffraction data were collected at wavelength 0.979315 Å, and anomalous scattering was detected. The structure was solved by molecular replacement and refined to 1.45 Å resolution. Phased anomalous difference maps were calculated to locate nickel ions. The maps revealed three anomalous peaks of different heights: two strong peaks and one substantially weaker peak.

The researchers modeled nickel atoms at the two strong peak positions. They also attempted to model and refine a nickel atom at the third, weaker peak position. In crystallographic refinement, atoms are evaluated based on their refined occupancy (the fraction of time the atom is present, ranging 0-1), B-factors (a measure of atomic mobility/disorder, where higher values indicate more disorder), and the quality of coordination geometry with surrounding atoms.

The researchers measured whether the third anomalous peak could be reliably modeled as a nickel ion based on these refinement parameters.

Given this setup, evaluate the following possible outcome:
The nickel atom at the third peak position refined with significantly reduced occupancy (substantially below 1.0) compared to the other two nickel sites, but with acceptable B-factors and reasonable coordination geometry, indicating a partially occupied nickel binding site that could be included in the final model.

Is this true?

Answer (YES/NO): NO